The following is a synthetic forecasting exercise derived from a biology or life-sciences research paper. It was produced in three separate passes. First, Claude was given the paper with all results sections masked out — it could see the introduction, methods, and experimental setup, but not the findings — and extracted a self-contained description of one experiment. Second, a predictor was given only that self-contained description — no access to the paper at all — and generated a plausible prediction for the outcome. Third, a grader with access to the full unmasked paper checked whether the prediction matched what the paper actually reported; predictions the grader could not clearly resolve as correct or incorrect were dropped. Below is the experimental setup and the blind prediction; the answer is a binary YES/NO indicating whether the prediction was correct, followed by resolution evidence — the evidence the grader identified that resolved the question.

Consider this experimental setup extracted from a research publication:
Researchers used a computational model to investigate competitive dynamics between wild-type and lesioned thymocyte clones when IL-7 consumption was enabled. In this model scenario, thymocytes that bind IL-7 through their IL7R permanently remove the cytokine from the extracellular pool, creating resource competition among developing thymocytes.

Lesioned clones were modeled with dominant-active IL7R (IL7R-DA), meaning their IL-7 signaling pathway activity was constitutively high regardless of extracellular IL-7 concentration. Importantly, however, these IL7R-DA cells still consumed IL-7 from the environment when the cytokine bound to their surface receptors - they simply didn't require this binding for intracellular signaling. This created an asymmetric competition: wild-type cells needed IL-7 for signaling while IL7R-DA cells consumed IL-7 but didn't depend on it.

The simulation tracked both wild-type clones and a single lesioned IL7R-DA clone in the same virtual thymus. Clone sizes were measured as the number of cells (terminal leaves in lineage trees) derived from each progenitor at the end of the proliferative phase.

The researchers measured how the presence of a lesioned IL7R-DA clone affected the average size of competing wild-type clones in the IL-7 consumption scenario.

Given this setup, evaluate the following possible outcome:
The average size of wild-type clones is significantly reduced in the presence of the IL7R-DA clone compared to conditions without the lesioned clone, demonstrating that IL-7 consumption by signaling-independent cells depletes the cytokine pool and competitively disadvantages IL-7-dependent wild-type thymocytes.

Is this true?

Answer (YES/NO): NO